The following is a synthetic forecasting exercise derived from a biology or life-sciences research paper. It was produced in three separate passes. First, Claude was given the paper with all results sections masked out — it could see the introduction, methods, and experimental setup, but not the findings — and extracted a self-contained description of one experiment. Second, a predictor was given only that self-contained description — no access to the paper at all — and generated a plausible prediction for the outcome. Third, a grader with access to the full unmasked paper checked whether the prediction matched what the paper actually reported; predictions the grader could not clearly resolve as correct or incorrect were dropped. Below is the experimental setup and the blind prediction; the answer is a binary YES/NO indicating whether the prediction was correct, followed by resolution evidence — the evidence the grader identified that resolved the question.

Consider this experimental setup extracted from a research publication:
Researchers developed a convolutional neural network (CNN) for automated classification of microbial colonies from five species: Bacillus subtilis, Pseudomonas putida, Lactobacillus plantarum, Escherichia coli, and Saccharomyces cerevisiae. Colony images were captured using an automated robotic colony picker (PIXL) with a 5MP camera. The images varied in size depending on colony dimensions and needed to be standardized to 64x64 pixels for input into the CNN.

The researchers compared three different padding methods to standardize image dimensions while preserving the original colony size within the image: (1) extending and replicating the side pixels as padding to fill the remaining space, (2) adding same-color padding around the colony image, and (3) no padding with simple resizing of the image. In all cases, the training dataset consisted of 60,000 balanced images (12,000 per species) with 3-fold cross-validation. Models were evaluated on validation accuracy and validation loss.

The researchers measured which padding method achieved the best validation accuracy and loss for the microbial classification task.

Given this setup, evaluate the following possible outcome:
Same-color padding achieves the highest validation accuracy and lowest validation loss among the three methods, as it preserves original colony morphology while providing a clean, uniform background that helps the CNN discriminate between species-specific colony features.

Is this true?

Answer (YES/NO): NO